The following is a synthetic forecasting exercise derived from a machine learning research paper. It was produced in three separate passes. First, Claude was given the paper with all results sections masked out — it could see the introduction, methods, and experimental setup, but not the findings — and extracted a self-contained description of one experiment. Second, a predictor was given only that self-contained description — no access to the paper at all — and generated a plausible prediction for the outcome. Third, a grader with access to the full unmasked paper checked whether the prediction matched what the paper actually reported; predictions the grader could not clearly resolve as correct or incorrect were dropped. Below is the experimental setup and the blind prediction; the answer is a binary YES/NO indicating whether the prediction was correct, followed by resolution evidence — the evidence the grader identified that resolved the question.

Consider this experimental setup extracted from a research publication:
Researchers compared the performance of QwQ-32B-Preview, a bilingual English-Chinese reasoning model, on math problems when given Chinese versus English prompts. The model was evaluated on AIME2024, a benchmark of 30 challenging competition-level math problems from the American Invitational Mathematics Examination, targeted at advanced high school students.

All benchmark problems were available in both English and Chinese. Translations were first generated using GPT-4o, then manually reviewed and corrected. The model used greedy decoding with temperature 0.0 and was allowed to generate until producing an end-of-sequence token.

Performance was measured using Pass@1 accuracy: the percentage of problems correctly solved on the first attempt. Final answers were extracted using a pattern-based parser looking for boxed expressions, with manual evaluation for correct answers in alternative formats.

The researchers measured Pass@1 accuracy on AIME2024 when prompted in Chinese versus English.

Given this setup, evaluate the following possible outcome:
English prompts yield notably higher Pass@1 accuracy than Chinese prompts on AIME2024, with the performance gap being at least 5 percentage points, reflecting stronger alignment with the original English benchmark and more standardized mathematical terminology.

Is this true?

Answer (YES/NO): YES